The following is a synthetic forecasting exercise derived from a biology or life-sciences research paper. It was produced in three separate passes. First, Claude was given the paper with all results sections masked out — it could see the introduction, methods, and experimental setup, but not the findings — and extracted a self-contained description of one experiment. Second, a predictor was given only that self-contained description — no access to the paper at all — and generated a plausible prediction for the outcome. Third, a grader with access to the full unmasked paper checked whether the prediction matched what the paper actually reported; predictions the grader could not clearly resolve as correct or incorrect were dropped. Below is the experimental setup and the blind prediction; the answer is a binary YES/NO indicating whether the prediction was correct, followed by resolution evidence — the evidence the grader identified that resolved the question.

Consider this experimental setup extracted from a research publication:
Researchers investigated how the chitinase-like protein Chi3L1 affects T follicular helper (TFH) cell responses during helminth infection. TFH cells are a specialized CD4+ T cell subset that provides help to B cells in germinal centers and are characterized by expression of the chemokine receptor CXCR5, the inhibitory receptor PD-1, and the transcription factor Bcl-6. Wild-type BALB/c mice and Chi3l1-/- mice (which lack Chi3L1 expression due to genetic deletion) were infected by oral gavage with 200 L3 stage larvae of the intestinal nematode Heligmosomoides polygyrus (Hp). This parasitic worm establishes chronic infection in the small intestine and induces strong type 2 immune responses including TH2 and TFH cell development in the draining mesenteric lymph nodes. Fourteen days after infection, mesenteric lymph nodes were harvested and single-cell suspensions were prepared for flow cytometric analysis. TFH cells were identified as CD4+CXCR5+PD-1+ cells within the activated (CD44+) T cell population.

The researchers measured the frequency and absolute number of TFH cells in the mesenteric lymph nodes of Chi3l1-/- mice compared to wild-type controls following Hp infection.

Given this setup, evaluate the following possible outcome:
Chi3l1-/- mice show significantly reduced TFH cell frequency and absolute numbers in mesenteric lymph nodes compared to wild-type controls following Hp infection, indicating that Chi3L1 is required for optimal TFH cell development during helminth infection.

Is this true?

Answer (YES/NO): YES